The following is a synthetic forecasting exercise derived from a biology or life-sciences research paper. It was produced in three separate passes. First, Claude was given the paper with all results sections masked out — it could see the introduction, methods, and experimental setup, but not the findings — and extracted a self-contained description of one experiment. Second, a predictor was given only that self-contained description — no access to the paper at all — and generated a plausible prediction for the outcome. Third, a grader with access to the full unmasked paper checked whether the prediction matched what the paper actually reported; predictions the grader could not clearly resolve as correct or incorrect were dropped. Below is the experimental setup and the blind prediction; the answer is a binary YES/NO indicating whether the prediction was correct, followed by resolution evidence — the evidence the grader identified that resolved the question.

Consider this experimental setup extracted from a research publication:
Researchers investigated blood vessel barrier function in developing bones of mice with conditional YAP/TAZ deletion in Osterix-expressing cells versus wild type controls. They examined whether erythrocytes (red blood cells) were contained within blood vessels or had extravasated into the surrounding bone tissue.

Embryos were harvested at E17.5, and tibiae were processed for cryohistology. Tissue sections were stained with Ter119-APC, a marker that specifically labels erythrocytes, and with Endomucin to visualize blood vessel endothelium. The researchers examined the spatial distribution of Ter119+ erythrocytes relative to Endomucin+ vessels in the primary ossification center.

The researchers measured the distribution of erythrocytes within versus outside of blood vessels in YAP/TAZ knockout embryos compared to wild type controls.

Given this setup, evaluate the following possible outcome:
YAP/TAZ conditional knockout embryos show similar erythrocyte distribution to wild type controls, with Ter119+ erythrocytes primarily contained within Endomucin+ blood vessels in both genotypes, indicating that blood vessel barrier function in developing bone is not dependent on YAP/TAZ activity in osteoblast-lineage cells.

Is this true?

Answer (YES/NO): NO